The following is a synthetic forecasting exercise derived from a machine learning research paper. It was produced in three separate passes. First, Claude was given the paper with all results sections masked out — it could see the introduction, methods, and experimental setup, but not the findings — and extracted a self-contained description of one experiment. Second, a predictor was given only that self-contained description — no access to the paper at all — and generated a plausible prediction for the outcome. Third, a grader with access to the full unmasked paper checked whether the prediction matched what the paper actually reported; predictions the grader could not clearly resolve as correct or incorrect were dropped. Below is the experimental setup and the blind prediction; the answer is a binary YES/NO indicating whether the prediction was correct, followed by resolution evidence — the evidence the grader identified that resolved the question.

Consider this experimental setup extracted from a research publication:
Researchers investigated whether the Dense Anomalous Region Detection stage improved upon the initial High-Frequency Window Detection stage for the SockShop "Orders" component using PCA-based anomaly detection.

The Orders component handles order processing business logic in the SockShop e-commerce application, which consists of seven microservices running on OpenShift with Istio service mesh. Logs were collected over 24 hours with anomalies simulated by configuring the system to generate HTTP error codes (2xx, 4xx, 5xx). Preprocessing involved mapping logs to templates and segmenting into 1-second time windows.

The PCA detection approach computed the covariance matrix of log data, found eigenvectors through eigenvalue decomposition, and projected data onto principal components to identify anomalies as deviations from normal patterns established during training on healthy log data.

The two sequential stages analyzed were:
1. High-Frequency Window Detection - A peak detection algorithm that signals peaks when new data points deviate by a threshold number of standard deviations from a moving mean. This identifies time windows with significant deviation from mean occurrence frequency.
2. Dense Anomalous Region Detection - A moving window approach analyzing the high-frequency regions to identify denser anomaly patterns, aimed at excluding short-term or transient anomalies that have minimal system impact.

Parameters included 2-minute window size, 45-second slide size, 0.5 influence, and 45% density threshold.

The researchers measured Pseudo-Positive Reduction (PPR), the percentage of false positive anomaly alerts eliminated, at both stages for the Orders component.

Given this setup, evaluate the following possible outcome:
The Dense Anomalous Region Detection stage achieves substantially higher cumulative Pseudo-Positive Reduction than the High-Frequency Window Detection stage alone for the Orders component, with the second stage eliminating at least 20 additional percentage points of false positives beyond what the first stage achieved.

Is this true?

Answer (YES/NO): NO